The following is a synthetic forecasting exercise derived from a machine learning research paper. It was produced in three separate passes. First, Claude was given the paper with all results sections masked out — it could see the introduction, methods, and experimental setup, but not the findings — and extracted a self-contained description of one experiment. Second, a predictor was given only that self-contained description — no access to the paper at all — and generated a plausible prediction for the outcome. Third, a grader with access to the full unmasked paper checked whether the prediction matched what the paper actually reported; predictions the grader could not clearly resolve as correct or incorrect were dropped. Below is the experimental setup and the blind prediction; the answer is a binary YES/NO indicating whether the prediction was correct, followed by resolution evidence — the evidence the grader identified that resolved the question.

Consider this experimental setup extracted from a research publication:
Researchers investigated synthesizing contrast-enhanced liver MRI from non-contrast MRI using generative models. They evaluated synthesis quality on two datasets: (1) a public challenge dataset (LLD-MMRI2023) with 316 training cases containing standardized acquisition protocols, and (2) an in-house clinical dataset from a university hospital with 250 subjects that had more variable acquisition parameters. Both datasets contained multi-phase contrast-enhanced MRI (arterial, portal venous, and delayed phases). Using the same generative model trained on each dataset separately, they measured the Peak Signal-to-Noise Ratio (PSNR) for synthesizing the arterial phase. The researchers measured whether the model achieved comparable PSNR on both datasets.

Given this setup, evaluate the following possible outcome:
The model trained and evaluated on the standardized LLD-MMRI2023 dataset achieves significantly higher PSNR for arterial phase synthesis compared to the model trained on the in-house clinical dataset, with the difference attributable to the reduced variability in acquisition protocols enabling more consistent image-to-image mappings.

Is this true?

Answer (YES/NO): NO